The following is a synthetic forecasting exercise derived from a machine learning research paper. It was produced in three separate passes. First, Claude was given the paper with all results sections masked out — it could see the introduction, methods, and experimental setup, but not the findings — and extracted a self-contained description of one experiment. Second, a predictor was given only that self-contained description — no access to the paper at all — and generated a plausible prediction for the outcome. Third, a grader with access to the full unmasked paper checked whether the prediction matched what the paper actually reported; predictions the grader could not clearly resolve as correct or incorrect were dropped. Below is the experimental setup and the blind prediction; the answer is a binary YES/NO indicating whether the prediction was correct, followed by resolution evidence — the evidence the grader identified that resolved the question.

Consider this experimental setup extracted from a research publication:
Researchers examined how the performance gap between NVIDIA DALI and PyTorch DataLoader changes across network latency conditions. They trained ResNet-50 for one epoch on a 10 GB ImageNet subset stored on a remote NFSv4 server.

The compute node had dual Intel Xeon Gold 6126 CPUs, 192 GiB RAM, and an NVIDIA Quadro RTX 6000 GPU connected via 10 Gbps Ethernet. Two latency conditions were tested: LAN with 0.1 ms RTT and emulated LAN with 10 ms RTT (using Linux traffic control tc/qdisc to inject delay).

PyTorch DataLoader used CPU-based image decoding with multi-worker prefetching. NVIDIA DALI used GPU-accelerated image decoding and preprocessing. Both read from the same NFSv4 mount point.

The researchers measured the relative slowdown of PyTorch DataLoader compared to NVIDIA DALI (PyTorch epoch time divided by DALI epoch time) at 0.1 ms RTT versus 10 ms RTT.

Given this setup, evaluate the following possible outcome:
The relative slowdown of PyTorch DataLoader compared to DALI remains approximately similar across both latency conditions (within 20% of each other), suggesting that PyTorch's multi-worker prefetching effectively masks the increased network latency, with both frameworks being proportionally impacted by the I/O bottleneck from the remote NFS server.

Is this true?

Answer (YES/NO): NO